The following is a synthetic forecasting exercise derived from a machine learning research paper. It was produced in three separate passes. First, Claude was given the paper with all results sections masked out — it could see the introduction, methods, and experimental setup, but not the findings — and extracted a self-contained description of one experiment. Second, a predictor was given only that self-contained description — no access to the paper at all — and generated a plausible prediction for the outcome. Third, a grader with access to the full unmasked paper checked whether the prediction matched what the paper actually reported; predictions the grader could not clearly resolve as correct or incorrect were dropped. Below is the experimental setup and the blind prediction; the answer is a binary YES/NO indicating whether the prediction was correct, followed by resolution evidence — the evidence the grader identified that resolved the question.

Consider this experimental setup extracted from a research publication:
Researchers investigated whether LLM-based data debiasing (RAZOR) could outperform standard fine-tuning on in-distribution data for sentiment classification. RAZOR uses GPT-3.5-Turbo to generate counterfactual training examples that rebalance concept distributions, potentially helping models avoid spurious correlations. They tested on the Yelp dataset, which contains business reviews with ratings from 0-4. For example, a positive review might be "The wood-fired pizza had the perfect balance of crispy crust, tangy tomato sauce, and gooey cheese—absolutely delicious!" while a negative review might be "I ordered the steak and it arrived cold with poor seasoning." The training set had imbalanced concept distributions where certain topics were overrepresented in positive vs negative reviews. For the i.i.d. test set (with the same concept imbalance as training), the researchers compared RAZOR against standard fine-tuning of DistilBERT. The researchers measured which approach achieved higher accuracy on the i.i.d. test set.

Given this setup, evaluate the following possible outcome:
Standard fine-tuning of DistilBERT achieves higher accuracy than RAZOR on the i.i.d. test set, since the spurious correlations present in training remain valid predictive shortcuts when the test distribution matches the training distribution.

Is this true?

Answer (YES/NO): NO